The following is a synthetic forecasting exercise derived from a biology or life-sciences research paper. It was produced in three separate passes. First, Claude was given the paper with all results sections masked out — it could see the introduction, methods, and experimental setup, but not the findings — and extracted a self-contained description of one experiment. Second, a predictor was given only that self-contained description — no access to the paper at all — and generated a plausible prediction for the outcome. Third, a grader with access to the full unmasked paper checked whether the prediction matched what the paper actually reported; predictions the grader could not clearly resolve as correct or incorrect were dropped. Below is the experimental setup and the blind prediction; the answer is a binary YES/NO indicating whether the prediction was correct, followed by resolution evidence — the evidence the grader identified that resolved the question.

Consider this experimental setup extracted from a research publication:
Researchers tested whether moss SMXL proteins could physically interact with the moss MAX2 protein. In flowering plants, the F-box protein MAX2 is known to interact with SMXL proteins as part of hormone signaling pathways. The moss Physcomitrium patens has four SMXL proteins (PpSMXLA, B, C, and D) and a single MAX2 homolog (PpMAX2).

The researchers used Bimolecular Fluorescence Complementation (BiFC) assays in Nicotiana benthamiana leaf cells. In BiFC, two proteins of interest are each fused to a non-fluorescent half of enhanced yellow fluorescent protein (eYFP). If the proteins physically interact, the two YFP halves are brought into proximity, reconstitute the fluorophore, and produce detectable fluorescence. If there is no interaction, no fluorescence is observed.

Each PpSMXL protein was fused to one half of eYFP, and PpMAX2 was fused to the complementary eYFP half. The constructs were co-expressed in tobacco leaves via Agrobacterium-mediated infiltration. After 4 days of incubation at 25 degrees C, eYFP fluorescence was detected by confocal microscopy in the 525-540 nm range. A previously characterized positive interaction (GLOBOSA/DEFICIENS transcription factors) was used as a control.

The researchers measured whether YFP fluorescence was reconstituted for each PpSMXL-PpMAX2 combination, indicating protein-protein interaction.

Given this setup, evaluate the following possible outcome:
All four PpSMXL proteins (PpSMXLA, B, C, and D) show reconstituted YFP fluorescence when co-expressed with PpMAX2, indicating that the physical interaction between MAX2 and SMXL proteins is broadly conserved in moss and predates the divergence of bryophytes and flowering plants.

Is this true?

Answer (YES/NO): YES